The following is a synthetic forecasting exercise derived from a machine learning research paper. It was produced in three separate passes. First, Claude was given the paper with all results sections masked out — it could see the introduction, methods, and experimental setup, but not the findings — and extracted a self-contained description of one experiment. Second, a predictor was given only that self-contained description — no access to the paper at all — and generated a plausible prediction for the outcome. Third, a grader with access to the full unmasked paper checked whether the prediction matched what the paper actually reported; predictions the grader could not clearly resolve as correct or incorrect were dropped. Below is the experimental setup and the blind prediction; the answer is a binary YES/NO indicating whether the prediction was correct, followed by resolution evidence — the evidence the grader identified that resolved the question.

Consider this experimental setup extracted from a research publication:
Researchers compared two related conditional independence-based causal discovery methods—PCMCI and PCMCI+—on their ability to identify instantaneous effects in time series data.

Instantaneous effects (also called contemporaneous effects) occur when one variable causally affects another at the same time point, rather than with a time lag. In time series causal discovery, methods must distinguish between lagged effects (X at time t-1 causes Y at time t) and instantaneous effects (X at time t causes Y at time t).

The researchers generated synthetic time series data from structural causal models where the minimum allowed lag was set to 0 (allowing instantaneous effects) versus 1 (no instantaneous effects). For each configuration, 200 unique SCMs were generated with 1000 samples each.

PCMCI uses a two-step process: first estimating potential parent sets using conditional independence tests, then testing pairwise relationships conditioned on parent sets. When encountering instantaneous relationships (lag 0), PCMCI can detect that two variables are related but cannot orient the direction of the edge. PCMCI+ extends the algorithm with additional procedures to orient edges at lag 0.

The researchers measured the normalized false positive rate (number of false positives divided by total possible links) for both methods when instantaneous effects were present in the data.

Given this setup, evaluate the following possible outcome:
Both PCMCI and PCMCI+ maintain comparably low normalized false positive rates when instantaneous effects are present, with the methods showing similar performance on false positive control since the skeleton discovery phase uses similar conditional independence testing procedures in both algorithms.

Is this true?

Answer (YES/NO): NO